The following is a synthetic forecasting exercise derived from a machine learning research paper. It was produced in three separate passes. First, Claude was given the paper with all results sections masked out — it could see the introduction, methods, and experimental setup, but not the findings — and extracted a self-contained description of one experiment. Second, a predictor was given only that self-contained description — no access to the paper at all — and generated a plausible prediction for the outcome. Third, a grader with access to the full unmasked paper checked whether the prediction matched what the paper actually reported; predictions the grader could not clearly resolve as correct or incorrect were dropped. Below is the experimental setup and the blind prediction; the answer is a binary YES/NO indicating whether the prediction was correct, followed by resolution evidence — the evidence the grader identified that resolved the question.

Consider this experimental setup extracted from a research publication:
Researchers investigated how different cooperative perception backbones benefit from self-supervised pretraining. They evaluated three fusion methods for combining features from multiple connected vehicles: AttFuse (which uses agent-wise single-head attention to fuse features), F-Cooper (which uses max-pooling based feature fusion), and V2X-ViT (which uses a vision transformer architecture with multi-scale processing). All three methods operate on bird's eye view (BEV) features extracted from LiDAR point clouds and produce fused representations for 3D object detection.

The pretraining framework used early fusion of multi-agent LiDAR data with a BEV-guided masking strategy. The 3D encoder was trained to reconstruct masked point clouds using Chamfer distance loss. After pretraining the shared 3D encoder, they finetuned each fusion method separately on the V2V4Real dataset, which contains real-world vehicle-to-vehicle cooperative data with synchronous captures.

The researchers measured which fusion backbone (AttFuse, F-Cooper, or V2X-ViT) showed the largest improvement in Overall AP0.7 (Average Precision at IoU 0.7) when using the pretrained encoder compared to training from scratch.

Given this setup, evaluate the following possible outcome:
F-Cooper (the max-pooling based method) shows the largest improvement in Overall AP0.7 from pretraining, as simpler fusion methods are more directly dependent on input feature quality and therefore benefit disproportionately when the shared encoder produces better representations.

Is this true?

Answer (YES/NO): NO